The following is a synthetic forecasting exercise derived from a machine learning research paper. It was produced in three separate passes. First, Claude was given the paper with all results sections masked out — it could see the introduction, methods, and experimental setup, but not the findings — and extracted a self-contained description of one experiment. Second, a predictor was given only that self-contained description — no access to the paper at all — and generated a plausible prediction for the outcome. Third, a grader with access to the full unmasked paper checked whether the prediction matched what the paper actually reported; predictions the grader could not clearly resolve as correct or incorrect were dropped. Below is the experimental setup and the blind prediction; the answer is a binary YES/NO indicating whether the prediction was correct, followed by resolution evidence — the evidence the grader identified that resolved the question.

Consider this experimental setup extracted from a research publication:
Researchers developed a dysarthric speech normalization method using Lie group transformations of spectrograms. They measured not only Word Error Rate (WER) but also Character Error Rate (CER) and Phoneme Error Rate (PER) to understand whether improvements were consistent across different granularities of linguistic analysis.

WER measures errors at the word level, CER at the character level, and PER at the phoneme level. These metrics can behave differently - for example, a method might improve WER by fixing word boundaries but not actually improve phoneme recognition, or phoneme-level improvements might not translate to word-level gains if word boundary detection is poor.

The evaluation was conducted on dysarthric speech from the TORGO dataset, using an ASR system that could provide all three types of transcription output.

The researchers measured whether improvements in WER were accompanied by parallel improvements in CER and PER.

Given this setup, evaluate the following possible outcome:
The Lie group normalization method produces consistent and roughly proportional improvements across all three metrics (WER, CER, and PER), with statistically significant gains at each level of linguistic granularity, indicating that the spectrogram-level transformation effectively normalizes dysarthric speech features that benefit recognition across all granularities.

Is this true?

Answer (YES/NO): NO